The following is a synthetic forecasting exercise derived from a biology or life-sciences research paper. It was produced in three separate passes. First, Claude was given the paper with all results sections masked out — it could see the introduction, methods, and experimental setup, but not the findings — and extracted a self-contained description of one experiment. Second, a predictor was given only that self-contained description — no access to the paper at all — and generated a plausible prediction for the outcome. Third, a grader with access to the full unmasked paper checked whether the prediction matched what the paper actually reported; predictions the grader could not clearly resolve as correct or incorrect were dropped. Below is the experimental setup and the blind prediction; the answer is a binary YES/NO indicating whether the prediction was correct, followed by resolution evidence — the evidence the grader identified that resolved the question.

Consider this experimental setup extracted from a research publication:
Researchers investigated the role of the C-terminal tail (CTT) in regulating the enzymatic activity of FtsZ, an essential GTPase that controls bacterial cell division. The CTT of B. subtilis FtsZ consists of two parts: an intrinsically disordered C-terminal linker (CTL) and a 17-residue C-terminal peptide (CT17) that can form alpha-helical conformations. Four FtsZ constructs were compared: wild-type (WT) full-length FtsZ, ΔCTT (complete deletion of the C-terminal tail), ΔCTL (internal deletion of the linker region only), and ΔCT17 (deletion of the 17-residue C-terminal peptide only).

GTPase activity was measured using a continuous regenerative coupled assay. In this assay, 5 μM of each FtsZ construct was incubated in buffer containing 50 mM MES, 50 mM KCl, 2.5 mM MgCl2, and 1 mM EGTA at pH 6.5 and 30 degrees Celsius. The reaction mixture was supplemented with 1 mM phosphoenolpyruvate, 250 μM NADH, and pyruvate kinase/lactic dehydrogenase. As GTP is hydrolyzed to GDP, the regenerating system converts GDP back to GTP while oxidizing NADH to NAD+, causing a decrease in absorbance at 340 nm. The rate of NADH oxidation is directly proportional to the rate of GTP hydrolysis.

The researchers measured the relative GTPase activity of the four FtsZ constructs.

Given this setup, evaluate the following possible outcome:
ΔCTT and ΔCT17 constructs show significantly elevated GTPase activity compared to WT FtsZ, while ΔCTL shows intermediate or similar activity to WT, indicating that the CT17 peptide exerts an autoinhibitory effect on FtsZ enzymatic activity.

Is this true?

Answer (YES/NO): NO